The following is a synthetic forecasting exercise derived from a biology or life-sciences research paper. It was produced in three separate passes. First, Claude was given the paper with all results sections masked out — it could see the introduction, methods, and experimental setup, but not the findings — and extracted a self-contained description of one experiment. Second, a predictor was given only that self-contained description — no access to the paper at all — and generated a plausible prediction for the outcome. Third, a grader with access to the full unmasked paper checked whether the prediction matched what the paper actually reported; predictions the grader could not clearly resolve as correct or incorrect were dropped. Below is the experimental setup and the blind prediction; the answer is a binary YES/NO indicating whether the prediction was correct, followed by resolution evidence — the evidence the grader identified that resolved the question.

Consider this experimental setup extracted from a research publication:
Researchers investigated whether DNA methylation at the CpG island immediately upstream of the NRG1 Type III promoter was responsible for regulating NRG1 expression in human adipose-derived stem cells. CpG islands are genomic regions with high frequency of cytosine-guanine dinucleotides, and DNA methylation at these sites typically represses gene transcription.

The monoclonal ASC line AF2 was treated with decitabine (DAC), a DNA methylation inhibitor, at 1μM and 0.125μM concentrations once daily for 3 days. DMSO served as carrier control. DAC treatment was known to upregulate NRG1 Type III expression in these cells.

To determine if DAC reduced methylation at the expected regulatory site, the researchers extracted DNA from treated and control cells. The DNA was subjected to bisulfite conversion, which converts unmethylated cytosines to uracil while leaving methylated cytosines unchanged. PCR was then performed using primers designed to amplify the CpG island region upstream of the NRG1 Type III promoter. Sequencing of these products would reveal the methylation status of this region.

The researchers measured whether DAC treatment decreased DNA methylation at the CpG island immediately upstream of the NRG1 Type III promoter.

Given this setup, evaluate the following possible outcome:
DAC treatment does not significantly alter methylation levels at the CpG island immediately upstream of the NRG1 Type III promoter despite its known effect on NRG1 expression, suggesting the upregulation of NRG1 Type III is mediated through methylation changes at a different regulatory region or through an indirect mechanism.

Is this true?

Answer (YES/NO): YES